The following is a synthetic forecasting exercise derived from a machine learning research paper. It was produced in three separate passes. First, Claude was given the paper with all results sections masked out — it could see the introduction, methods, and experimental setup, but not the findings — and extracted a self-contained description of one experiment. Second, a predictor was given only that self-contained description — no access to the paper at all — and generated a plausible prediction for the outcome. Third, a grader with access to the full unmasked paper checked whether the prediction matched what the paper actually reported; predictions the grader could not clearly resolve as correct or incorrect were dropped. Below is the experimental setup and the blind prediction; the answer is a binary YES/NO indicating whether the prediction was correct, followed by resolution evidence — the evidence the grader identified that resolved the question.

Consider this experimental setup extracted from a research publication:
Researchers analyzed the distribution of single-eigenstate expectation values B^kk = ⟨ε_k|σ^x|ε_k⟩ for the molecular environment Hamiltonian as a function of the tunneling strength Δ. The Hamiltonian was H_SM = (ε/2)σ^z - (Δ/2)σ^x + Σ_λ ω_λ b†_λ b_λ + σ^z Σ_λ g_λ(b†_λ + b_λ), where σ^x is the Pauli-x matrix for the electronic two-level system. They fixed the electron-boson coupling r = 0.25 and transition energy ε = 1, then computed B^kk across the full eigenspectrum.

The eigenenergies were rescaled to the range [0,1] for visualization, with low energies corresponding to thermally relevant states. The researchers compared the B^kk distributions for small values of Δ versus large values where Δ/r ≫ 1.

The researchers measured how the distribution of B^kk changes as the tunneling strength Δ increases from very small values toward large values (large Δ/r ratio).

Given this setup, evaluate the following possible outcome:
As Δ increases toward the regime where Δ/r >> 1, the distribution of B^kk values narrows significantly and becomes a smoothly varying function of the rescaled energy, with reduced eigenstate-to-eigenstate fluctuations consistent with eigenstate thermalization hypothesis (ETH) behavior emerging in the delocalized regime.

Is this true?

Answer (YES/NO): NO